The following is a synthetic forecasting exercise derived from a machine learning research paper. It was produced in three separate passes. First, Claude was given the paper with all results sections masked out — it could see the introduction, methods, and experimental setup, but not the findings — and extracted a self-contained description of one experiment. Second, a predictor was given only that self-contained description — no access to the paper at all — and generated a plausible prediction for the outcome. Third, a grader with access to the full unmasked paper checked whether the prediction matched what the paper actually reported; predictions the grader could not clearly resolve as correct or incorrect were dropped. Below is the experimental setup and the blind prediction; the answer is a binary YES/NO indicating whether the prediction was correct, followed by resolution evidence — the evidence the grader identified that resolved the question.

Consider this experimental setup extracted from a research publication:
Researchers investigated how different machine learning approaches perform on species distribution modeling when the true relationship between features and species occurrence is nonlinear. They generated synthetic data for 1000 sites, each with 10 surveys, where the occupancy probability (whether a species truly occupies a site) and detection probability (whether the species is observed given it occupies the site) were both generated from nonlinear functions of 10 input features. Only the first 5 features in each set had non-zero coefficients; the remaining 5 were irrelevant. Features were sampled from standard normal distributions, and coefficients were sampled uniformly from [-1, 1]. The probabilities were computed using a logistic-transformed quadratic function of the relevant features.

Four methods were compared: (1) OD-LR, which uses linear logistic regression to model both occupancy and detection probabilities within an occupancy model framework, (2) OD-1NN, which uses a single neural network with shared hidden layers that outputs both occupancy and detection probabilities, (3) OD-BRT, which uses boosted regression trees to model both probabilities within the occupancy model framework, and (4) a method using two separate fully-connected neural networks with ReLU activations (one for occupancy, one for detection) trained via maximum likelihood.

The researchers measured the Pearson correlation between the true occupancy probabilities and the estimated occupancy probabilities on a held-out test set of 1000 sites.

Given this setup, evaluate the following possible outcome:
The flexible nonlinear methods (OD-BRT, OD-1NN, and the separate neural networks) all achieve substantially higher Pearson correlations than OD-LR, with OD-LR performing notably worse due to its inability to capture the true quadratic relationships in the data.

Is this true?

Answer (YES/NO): YES